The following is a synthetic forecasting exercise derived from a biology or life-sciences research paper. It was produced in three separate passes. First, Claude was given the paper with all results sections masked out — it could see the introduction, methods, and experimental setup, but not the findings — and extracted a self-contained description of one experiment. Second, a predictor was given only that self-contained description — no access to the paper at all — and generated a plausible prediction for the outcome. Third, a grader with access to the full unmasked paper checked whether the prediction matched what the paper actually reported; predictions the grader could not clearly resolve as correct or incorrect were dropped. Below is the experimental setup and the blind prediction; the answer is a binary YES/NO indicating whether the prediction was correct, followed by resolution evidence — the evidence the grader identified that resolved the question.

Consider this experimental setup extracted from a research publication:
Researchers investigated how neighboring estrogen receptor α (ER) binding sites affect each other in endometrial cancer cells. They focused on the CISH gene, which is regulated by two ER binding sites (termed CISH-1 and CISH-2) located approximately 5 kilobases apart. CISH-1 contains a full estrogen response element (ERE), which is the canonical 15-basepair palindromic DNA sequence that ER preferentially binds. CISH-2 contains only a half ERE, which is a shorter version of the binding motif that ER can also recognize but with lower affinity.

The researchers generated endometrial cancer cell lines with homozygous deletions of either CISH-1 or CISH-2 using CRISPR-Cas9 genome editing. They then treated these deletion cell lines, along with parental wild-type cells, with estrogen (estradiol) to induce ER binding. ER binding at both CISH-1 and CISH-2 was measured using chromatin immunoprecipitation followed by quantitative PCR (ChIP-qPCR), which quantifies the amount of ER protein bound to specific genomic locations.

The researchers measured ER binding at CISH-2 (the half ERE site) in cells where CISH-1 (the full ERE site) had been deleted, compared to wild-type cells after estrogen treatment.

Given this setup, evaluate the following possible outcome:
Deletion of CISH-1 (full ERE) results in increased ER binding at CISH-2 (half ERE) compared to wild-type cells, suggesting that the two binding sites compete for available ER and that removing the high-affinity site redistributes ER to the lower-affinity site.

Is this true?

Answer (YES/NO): NO